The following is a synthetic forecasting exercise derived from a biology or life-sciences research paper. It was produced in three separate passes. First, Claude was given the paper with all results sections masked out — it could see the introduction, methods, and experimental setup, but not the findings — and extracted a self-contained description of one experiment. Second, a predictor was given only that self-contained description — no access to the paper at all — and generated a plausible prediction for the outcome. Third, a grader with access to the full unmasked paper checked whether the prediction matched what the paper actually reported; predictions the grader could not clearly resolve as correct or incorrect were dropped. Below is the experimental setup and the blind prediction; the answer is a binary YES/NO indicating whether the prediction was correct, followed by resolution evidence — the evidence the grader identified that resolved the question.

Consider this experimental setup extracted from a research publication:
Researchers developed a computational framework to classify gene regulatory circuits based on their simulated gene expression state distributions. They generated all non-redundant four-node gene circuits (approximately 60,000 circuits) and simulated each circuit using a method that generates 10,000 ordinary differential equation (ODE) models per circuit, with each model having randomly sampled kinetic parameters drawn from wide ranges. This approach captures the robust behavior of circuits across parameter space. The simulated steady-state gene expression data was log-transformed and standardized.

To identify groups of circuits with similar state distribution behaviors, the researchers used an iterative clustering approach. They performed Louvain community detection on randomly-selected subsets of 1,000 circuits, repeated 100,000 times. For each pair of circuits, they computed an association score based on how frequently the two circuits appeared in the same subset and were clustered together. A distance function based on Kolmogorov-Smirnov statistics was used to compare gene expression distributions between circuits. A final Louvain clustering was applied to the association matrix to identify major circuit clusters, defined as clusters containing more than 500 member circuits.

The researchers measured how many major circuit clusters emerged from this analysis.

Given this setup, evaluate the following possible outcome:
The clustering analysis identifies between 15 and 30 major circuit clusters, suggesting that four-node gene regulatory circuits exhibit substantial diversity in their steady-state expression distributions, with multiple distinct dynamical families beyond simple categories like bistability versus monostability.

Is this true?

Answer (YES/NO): NO